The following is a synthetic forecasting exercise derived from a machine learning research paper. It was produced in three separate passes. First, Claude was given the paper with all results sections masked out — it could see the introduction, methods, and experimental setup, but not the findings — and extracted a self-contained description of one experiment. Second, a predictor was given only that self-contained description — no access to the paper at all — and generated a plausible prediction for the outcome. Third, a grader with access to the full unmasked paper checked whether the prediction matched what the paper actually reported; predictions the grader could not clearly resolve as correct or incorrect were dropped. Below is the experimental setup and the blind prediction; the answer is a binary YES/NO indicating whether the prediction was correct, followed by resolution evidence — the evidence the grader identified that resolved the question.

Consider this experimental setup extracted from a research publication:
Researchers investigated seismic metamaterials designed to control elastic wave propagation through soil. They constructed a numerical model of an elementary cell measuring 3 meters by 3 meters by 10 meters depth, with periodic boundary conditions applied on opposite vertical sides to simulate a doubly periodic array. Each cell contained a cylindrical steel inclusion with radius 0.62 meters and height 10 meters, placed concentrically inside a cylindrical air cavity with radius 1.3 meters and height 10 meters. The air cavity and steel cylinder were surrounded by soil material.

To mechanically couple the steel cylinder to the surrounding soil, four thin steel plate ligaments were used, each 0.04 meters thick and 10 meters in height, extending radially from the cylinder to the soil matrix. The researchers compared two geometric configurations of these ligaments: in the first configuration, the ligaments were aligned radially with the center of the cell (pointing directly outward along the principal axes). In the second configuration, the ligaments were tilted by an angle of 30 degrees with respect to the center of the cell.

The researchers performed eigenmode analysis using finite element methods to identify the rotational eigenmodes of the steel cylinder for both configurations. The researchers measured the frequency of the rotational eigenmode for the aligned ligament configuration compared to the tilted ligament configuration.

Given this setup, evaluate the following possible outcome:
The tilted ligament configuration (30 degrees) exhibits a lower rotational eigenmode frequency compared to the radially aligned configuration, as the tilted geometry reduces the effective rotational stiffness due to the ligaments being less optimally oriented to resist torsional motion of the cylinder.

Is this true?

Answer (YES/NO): YES